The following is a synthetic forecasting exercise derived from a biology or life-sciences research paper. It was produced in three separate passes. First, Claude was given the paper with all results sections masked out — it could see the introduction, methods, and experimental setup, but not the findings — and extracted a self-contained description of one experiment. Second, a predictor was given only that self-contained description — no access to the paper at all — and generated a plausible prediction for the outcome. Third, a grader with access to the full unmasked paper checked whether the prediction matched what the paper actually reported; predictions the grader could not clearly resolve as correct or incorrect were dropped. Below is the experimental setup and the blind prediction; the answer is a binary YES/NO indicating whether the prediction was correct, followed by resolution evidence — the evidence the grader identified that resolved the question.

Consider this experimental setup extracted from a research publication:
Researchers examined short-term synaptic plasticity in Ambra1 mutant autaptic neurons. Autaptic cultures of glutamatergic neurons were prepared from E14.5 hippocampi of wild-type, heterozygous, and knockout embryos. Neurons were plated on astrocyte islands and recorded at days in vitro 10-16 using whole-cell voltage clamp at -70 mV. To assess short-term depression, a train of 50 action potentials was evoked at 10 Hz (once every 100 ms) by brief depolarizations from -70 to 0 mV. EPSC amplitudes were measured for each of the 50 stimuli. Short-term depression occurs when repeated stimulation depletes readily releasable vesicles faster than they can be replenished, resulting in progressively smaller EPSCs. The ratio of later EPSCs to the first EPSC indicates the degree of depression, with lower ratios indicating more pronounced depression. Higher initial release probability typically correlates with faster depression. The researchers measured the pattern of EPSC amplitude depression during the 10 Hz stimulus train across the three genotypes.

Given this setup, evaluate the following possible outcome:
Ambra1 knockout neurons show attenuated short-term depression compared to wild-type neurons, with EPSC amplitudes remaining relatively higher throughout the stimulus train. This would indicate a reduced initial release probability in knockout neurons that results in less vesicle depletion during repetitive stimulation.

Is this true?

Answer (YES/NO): NO